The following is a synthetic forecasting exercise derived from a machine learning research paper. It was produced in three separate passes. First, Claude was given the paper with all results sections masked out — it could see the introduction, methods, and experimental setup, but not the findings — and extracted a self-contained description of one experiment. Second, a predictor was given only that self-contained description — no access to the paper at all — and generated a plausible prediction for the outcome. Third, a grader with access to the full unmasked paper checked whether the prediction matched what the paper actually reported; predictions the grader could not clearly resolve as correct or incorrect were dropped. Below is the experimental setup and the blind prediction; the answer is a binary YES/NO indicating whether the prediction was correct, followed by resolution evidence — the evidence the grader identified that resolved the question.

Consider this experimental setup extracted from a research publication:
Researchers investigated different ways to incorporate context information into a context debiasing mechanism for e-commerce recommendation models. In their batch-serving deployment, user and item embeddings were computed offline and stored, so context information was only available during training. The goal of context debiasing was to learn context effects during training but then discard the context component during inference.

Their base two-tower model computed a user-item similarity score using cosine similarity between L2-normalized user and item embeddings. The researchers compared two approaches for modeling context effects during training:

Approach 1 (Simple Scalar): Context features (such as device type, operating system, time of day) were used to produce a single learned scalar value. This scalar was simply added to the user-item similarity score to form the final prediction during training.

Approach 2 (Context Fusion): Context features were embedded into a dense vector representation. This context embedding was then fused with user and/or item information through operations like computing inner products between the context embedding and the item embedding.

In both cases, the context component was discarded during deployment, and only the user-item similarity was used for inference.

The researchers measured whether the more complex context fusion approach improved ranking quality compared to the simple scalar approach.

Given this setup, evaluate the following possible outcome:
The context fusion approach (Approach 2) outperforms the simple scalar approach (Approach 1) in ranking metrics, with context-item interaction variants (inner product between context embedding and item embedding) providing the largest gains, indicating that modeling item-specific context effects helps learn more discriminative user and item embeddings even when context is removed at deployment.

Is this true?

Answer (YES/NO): NO